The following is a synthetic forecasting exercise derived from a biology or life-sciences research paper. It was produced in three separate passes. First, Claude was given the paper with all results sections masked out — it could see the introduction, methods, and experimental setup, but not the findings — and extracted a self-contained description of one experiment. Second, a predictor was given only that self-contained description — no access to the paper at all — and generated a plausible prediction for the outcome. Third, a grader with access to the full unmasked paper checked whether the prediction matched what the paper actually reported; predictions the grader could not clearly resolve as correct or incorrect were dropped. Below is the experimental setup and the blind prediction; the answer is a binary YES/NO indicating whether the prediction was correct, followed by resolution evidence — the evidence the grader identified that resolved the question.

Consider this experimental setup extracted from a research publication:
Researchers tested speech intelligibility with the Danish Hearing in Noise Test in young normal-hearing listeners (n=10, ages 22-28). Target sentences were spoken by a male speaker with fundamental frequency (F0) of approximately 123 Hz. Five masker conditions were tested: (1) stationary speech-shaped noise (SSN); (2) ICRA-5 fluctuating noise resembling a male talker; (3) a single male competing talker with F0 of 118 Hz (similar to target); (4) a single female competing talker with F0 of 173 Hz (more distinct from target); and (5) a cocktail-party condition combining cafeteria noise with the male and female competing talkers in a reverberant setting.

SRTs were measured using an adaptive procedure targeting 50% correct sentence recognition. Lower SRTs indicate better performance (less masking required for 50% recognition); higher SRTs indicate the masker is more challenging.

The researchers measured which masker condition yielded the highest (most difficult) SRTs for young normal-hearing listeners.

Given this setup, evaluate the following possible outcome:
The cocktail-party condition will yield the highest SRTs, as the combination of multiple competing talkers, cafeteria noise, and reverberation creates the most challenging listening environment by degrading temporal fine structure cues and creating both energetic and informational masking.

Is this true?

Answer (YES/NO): YES